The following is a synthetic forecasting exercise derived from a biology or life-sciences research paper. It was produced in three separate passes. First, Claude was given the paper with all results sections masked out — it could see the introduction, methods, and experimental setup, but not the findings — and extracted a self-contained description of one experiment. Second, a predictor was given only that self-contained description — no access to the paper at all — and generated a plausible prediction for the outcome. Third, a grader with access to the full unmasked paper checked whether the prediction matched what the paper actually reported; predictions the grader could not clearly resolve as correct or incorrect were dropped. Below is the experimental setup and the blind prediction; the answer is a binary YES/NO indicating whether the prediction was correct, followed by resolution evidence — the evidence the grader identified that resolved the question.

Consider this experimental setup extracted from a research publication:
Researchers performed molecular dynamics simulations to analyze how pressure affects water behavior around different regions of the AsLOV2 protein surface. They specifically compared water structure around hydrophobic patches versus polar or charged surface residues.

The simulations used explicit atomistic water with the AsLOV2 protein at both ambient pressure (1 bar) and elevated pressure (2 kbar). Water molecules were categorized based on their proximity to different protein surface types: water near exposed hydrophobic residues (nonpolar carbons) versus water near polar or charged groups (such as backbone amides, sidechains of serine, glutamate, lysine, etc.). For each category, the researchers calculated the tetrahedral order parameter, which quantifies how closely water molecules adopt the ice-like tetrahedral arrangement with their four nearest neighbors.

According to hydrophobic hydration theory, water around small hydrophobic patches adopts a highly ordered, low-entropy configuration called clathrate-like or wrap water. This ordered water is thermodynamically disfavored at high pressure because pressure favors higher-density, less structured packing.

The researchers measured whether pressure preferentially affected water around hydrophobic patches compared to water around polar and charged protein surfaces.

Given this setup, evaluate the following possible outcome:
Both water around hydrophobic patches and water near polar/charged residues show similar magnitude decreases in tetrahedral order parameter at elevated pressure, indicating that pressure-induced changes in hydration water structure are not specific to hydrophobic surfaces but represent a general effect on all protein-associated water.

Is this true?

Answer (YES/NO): NO